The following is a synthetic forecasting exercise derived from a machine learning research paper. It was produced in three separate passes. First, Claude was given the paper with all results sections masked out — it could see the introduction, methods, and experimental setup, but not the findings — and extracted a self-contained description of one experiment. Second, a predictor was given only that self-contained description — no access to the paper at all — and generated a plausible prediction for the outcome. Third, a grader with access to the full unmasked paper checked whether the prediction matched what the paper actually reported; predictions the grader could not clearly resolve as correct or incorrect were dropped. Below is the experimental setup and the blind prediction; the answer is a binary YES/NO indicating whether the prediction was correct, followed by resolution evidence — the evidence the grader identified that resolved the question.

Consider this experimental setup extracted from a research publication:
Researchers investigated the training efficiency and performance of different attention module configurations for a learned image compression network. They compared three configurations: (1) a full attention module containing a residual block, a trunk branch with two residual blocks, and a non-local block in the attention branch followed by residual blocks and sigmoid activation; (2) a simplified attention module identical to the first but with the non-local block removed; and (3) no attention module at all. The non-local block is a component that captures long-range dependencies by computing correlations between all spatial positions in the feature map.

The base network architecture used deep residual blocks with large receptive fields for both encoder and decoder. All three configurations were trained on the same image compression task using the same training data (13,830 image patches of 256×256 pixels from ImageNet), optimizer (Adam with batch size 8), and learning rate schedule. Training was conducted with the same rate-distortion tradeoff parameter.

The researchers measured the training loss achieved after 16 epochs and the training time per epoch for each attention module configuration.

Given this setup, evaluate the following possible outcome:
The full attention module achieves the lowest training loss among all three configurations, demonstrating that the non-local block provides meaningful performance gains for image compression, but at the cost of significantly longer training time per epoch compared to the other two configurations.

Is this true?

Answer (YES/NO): NO